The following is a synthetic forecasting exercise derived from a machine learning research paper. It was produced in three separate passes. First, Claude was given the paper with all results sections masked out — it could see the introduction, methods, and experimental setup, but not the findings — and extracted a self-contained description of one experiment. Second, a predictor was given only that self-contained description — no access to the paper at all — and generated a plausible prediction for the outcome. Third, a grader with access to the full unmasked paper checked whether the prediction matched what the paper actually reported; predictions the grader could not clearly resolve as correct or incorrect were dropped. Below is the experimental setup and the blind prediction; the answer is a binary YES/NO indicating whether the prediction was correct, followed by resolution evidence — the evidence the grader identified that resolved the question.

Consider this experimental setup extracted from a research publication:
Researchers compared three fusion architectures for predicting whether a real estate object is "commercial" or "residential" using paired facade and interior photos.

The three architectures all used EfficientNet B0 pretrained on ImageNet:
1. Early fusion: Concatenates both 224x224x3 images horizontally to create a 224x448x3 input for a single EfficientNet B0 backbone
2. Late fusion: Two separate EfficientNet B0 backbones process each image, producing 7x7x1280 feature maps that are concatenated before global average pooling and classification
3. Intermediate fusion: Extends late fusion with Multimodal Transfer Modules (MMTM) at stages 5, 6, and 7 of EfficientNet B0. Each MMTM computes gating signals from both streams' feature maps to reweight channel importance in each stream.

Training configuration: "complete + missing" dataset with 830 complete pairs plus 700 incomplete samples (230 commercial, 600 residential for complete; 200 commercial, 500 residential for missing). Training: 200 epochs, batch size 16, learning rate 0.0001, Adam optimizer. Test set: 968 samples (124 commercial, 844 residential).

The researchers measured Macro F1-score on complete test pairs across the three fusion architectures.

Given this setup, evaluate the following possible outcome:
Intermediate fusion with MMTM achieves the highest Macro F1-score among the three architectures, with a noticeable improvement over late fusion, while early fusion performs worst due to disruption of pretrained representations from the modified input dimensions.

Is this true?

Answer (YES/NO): NO